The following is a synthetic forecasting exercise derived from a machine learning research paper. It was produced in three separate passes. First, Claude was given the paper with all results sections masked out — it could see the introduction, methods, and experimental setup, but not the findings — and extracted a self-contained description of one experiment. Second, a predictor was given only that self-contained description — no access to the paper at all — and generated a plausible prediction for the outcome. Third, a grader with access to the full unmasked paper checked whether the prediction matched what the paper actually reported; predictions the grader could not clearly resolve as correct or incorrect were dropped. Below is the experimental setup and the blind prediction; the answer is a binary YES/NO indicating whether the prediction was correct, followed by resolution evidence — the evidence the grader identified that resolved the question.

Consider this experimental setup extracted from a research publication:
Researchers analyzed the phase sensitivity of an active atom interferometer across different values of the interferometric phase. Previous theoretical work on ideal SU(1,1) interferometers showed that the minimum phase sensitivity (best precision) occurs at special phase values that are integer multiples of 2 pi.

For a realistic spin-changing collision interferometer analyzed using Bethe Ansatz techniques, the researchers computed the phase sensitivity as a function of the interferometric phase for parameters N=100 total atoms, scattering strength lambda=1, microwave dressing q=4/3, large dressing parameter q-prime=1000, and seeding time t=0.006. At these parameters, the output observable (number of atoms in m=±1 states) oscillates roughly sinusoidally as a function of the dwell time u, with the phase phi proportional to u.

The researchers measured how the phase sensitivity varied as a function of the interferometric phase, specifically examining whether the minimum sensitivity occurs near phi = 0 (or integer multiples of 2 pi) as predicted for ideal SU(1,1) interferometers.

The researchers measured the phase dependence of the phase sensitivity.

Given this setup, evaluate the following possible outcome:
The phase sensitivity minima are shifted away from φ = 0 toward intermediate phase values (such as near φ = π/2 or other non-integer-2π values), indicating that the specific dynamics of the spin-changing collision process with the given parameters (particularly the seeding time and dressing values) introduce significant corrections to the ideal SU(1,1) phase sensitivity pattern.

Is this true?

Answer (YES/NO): NO